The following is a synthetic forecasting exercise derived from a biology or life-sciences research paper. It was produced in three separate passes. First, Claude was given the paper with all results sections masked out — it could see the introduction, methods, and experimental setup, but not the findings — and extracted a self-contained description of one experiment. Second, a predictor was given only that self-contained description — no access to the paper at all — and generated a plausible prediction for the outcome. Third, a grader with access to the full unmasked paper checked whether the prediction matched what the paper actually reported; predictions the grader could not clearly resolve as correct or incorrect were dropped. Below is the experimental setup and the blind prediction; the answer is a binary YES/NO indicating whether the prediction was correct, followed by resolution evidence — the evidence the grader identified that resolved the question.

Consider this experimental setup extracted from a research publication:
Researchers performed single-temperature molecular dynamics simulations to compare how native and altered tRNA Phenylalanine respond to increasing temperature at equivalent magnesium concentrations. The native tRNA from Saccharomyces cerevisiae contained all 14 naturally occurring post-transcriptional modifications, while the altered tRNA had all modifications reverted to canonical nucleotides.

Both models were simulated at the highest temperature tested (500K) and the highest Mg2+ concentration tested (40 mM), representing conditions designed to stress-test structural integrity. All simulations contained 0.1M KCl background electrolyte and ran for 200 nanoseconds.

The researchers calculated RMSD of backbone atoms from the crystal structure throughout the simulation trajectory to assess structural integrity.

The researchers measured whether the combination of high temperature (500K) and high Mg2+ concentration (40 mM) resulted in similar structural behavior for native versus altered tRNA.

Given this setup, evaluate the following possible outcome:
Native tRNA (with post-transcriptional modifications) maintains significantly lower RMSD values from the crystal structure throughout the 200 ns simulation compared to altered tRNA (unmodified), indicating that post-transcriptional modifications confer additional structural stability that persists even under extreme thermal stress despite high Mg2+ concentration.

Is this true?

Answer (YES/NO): NO